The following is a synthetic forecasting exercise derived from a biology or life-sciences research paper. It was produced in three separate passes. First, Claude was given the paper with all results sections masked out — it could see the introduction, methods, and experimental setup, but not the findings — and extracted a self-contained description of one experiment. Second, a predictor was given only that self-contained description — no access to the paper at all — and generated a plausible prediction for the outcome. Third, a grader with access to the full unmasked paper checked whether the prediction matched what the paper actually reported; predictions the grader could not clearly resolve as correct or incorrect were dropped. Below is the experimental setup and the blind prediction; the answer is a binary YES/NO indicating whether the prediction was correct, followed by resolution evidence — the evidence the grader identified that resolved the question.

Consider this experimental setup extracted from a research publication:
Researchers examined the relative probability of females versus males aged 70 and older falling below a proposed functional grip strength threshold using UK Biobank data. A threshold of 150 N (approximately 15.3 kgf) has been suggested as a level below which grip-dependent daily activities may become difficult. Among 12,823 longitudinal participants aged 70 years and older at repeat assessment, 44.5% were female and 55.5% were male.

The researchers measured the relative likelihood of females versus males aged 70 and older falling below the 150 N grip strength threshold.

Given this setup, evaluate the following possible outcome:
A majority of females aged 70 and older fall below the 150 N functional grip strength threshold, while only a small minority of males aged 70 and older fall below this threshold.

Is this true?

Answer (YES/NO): NO